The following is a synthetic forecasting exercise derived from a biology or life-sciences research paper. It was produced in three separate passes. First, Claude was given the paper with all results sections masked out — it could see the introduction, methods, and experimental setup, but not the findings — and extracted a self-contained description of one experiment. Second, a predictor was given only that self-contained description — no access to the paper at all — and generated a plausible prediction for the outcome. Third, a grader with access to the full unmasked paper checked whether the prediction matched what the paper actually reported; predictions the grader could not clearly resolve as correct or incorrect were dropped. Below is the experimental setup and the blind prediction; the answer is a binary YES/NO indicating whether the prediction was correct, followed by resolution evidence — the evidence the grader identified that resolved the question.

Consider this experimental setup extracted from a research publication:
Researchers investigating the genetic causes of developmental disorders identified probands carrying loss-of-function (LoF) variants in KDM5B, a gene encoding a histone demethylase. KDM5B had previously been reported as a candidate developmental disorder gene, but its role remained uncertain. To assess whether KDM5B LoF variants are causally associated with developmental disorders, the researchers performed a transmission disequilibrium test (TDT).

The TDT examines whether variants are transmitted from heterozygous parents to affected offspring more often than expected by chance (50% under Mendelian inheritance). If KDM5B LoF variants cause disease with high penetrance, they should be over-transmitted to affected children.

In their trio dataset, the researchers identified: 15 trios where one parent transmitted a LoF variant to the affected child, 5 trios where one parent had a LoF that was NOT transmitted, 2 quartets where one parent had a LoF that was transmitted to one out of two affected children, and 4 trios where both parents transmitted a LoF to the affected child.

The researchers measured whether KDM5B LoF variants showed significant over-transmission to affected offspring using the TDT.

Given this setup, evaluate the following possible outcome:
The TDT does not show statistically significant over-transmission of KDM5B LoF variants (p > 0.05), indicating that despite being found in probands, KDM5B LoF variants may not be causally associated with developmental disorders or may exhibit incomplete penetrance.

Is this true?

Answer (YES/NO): NO